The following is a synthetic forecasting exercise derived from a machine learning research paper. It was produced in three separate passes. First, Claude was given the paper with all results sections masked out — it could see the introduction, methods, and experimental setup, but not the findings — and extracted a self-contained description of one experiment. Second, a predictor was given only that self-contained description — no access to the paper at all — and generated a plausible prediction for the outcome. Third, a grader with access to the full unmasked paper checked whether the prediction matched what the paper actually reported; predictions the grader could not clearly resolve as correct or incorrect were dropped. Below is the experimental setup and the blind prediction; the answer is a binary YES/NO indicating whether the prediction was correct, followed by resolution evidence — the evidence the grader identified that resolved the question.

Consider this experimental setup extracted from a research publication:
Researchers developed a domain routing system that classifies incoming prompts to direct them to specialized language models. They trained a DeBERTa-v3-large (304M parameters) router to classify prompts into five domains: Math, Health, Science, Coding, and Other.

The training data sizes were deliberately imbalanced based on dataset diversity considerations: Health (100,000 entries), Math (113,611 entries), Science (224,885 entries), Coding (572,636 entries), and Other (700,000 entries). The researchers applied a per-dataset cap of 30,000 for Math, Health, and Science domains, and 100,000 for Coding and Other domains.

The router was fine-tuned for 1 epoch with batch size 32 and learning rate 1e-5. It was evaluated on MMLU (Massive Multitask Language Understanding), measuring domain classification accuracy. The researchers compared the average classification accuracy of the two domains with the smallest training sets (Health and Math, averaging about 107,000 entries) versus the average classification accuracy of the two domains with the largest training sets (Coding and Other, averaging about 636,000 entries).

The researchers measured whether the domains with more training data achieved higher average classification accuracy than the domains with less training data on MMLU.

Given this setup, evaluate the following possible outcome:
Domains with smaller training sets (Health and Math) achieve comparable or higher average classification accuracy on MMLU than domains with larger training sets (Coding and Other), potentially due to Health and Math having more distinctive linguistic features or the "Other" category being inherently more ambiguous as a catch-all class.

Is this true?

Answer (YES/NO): YES